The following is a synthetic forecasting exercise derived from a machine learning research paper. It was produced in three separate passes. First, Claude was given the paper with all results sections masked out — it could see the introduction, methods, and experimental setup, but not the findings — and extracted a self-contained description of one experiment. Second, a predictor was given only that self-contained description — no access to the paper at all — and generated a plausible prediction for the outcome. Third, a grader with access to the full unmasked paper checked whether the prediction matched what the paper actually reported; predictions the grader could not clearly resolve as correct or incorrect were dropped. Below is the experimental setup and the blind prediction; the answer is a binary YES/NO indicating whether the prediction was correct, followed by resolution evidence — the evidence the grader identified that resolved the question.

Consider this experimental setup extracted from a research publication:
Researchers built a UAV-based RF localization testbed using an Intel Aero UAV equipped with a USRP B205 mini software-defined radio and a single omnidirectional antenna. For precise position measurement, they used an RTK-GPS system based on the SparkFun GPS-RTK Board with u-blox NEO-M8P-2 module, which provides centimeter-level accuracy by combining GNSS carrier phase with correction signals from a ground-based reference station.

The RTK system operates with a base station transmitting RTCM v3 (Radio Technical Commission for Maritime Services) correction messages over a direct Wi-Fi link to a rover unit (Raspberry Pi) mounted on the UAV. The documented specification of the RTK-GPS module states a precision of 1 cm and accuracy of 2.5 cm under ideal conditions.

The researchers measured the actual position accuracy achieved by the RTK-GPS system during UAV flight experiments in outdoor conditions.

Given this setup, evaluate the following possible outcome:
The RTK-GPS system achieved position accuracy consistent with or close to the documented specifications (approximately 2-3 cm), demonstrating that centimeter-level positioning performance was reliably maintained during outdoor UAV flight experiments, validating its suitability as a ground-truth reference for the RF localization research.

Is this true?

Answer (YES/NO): NO